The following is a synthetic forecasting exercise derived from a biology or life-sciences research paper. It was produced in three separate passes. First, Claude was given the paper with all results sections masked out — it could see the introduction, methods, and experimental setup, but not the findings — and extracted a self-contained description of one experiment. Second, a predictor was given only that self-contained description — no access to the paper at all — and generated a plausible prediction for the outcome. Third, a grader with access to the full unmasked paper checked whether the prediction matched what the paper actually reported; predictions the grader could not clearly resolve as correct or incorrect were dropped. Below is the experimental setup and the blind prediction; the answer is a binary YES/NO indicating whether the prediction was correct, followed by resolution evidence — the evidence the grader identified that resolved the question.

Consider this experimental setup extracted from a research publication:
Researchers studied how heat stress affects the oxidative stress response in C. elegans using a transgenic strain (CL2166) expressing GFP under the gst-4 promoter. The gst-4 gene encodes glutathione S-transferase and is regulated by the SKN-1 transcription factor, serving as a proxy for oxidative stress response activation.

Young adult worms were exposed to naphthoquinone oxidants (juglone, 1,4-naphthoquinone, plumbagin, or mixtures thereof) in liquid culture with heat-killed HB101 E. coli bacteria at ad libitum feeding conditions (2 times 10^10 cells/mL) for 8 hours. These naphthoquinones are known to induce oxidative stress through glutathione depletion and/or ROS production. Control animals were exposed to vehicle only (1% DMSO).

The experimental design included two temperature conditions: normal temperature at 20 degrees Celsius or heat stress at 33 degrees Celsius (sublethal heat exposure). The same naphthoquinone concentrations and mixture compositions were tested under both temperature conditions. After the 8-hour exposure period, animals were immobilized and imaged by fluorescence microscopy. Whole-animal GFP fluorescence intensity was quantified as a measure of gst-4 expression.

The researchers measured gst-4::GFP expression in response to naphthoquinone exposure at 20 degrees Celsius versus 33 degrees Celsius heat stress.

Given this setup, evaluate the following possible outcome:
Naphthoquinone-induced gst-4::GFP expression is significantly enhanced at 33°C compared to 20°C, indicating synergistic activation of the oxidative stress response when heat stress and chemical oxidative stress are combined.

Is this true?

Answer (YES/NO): NO